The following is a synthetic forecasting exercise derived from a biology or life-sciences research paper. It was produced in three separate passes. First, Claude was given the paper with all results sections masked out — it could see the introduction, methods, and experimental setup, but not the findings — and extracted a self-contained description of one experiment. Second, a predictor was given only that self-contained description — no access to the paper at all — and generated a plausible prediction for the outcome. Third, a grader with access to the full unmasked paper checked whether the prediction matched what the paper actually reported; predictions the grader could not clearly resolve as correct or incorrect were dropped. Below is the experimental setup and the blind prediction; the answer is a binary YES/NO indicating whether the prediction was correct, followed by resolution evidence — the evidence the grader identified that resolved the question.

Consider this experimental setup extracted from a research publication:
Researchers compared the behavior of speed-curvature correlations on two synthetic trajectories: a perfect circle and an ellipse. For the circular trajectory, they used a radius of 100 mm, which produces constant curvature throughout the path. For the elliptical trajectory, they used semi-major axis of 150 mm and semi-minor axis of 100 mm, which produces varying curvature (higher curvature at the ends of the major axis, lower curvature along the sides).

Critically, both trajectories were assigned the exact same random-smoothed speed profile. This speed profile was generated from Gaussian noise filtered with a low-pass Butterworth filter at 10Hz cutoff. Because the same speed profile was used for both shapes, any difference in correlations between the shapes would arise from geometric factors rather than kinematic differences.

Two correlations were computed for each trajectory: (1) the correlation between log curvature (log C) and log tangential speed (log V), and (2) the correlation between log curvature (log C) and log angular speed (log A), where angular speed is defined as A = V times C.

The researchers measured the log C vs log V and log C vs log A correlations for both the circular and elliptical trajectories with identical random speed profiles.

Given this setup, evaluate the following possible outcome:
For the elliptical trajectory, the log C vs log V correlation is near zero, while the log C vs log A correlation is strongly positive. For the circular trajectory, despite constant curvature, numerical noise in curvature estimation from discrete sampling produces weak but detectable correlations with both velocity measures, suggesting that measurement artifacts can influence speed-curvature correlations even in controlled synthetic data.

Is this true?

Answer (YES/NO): NO